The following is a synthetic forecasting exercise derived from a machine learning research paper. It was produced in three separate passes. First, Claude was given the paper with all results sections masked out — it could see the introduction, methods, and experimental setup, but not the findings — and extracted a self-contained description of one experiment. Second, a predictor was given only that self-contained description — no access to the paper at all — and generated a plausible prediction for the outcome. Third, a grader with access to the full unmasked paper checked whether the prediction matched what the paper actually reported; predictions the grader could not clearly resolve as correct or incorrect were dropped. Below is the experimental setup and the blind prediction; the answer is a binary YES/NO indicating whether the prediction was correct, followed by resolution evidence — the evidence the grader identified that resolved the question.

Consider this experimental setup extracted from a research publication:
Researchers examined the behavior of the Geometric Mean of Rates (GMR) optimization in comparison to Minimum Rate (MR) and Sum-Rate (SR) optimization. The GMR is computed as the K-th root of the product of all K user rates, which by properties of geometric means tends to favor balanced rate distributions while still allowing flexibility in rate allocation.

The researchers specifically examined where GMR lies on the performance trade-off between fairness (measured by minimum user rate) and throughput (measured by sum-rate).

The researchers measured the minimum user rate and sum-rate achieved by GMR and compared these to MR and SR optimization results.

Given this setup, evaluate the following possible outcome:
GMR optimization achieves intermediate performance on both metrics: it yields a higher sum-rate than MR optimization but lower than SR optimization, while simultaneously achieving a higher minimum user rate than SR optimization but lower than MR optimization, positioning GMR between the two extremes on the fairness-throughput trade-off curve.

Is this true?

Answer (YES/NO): YES